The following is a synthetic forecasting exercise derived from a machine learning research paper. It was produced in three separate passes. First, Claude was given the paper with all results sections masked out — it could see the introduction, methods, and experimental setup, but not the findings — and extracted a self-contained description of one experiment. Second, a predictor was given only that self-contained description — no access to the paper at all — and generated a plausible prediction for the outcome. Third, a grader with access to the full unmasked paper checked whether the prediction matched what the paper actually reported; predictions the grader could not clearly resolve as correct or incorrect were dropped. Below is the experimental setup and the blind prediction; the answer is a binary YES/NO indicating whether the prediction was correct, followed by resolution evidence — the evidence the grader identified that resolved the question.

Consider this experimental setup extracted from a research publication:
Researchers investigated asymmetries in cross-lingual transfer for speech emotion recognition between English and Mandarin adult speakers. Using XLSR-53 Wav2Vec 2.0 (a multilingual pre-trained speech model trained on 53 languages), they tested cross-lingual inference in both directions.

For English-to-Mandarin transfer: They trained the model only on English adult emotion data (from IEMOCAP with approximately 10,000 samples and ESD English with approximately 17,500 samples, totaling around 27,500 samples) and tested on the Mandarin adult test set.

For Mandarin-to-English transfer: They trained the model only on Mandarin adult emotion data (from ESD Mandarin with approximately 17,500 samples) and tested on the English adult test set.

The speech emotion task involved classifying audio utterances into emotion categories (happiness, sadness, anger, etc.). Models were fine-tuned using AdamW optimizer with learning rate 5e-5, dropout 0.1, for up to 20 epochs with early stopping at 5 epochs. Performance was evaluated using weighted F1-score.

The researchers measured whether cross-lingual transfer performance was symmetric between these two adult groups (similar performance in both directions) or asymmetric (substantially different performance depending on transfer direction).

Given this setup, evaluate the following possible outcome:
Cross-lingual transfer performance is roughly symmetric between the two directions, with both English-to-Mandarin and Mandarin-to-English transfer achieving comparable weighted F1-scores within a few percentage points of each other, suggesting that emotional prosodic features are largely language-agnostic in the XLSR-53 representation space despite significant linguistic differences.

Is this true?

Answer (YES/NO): NO